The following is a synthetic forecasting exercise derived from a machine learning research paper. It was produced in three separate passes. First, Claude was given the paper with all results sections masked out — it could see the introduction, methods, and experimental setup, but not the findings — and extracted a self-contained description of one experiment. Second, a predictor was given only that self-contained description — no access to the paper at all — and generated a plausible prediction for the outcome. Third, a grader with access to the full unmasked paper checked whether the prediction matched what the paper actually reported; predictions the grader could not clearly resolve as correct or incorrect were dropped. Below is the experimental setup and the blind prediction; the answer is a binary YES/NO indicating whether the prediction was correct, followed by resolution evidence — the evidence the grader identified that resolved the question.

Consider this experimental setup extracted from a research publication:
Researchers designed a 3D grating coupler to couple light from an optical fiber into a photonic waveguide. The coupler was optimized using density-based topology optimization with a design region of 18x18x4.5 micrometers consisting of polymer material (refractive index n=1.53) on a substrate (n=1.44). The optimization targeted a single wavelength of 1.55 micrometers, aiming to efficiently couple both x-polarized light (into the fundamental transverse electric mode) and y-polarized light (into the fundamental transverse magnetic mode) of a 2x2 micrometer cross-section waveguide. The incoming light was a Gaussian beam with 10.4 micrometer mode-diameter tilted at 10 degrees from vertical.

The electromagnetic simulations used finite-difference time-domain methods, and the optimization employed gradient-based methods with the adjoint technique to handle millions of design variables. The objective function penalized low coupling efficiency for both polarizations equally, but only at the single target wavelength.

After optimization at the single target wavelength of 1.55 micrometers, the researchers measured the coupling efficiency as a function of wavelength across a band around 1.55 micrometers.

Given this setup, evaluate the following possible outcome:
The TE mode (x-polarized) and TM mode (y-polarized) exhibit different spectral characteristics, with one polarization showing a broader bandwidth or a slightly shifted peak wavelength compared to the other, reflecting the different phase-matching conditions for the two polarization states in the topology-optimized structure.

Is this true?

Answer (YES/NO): YES